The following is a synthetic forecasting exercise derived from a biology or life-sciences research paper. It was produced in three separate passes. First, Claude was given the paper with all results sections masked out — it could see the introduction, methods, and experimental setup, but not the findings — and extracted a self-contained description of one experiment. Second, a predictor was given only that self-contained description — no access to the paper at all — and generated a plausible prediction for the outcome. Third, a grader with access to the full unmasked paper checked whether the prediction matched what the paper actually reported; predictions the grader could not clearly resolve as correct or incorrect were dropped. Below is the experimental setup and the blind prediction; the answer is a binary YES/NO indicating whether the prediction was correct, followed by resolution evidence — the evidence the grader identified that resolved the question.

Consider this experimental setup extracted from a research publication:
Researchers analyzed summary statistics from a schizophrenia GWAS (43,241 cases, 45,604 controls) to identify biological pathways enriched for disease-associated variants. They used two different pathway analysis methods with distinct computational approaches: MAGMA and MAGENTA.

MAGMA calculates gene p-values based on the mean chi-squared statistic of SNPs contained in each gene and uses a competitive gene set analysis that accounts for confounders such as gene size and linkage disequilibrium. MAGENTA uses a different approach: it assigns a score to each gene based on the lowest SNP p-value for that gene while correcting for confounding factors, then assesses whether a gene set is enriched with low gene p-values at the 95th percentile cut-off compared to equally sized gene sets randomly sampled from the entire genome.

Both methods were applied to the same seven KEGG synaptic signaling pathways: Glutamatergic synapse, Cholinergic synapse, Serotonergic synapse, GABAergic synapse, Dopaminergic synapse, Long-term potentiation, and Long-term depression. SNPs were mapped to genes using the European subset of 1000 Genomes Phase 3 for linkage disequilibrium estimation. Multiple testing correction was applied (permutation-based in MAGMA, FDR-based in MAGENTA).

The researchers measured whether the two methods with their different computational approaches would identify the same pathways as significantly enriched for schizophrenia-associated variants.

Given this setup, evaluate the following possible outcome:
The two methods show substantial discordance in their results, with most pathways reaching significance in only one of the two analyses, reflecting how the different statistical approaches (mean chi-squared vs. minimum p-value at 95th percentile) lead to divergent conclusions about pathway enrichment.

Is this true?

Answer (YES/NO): NO